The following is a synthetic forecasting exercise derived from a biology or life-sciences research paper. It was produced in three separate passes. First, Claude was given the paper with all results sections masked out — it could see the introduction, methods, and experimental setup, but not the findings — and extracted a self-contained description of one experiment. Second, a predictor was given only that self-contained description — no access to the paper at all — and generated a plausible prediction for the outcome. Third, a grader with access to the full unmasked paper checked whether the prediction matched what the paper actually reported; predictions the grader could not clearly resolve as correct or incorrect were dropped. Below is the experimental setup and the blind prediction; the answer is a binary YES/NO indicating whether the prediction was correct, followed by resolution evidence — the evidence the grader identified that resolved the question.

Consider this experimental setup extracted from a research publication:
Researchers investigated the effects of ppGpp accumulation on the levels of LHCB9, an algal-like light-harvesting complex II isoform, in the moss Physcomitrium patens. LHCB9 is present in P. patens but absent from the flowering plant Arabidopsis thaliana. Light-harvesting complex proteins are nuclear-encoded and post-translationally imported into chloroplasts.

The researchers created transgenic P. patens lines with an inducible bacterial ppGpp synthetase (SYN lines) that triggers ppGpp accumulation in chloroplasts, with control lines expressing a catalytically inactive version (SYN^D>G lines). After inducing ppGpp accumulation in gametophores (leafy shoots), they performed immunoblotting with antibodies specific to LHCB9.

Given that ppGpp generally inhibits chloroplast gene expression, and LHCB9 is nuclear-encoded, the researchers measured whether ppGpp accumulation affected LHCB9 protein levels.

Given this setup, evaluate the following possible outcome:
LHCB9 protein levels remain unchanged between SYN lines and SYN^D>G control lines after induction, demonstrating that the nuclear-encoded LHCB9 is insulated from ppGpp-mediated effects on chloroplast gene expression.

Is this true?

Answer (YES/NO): NO